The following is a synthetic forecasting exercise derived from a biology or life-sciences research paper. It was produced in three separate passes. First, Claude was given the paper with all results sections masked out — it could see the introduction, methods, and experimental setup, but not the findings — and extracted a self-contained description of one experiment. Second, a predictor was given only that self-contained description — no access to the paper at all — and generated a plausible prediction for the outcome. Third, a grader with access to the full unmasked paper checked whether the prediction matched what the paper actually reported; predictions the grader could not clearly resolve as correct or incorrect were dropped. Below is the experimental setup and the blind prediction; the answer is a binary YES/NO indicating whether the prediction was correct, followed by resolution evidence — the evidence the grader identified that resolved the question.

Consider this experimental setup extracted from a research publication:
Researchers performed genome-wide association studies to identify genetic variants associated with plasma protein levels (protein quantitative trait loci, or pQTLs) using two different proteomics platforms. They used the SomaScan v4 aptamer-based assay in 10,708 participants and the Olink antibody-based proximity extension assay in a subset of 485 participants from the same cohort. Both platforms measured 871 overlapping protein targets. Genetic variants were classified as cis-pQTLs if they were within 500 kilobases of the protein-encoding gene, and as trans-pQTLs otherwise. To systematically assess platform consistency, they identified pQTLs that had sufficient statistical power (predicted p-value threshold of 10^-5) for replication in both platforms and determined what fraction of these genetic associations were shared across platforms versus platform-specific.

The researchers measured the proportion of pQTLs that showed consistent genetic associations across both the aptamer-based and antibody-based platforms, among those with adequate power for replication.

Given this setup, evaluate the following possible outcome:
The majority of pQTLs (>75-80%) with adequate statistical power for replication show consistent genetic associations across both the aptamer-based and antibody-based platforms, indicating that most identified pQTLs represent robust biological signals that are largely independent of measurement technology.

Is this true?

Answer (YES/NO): NO